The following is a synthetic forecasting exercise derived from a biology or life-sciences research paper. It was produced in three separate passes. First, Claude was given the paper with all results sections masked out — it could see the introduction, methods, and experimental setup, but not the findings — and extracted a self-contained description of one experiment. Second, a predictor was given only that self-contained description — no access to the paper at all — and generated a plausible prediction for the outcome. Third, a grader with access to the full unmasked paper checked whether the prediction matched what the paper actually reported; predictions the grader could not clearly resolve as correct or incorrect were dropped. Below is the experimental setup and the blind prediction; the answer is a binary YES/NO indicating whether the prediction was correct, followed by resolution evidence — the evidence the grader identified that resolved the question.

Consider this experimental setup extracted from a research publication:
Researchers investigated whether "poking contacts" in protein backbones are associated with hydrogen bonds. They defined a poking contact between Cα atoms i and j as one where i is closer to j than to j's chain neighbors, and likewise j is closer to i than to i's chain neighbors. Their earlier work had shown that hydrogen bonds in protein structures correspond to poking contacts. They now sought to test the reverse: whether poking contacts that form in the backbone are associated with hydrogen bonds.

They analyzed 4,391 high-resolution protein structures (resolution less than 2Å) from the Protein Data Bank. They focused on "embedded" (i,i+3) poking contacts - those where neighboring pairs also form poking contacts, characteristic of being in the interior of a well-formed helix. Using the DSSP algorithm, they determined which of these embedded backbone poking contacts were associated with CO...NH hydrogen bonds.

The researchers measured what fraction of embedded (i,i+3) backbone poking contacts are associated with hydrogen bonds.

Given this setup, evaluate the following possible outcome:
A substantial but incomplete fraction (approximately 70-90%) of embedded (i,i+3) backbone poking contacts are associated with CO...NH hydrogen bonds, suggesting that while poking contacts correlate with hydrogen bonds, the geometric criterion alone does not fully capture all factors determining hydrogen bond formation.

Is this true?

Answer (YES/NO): NO